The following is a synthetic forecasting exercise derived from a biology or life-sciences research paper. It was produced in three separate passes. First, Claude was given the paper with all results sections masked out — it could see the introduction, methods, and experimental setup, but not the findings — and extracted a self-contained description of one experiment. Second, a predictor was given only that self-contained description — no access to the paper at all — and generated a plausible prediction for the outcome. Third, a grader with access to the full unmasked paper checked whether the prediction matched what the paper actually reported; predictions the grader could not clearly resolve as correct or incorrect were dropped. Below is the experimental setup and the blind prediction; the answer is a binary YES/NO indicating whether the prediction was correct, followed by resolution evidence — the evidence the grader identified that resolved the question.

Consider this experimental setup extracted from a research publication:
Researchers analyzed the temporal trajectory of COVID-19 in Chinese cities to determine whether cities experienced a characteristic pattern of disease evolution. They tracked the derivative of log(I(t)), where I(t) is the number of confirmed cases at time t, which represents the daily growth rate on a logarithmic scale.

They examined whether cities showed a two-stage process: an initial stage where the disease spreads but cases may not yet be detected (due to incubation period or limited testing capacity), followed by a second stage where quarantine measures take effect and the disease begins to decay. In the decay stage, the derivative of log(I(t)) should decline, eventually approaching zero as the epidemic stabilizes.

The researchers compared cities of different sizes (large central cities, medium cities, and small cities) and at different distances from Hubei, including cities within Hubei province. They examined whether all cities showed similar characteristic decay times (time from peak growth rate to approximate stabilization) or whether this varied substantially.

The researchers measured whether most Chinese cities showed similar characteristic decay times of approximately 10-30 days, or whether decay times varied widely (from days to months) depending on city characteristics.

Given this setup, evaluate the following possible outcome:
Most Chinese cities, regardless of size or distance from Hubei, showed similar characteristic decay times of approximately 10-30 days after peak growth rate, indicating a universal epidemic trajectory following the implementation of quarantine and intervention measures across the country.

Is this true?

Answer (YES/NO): YES